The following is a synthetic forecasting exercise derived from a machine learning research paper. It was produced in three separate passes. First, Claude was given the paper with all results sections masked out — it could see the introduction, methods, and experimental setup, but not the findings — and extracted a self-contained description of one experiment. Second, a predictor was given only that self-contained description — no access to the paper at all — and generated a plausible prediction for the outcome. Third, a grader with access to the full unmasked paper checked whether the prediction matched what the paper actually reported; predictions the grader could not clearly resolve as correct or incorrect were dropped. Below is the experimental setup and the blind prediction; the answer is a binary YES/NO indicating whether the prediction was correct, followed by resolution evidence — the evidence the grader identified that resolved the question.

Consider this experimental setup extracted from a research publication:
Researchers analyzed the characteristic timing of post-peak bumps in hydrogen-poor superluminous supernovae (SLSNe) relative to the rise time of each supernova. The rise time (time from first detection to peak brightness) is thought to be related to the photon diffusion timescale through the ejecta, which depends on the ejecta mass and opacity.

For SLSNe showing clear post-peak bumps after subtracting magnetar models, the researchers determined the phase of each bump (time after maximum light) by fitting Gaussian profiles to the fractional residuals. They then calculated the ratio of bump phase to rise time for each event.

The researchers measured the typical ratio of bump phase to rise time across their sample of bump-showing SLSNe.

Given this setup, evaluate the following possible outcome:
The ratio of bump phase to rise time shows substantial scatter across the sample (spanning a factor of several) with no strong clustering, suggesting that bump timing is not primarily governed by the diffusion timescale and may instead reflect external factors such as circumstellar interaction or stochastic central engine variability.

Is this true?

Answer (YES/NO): NO